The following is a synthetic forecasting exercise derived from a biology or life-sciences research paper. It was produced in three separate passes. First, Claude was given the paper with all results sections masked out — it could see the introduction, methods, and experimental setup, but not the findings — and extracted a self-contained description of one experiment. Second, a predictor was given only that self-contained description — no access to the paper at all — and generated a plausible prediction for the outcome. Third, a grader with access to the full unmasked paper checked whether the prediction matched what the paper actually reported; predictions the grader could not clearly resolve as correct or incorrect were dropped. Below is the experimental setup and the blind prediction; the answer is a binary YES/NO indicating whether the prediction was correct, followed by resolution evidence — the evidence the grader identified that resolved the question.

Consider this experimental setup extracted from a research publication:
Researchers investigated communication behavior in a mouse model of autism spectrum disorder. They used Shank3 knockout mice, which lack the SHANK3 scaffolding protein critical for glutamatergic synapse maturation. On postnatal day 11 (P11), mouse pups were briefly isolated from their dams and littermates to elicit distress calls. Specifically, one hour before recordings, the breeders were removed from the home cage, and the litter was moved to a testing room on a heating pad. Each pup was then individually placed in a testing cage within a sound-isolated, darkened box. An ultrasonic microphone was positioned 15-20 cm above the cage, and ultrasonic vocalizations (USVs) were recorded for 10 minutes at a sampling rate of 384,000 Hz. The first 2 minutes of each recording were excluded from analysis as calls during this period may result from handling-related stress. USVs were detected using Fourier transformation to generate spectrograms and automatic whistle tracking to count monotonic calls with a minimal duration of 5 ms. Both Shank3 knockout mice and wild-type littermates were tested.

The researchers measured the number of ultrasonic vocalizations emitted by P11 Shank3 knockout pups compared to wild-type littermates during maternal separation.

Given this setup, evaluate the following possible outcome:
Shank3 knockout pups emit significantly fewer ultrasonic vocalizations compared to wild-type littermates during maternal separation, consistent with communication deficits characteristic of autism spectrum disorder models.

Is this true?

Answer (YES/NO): YES